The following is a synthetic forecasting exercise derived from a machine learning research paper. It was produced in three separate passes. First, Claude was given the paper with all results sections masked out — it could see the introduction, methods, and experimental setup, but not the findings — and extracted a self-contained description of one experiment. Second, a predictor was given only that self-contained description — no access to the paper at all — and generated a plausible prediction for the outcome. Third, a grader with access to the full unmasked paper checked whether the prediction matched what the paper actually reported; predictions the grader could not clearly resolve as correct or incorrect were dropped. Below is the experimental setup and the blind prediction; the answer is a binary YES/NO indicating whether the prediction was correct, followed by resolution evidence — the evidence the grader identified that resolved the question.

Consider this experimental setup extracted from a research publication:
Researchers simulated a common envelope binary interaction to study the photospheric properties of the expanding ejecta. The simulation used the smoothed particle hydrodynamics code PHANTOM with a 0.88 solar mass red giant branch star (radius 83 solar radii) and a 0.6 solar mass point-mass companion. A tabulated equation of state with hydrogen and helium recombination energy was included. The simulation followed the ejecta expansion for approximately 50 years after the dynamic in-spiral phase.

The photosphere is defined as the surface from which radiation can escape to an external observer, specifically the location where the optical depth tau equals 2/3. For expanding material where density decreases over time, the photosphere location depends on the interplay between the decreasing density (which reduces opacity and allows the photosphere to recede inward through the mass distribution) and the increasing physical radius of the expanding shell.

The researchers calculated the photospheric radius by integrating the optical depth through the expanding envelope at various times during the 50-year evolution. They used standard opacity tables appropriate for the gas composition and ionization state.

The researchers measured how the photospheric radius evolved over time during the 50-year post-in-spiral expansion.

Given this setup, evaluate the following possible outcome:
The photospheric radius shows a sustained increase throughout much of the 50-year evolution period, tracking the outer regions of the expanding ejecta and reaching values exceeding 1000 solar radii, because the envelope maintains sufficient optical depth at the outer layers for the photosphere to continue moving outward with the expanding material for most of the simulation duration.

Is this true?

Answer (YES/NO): NO